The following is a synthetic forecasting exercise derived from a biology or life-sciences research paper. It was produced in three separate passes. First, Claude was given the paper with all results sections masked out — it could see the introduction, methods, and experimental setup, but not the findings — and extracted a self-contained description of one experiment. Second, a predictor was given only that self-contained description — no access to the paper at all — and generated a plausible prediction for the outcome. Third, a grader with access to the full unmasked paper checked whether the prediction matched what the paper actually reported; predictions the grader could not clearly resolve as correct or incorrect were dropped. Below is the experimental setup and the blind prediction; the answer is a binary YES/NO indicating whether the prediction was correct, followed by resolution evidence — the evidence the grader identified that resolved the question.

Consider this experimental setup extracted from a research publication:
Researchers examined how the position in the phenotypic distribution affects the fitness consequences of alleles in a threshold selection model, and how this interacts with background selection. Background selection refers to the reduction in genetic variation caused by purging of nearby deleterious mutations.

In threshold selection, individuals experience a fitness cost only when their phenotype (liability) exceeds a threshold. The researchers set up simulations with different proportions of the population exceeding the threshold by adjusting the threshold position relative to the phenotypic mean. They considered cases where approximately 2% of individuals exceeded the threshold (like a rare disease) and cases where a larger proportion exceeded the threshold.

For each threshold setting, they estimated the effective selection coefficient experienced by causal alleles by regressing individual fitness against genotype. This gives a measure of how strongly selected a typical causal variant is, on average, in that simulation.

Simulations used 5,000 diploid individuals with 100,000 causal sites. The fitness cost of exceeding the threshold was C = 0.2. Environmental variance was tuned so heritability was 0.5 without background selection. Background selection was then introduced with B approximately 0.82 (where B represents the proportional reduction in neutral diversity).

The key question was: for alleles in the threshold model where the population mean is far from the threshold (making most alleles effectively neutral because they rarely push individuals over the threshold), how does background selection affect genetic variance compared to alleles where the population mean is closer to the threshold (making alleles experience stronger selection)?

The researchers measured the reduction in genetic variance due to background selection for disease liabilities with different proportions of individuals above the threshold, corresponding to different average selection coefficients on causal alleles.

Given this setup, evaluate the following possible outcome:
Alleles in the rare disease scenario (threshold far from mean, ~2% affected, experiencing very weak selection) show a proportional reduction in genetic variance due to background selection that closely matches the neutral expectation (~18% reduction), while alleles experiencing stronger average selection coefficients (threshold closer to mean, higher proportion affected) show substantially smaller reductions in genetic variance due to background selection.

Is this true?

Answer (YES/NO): NO